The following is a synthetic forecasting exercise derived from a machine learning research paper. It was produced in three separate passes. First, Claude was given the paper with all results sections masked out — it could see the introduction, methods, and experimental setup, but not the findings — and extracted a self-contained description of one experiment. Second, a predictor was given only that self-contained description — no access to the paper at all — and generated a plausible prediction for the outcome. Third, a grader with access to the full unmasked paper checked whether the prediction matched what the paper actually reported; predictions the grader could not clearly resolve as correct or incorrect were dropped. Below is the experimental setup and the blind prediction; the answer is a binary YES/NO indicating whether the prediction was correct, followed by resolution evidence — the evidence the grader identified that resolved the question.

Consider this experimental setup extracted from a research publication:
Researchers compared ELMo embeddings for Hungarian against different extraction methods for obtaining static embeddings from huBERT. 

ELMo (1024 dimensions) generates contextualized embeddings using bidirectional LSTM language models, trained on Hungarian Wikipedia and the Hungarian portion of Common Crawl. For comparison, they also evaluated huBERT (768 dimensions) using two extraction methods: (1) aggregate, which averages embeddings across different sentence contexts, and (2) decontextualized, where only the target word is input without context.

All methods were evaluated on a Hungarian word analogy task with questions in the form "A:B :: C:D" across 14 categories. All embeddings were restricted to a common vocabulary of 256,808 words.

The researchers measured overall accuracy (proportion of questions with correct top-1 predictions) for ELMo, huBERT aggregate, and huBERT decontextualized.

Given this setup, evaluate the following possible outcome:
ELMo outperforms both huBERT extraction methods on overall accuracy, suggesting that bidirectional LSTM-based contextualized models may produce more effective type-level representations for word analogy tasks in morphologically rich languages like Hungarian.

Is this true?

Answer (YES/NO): NO